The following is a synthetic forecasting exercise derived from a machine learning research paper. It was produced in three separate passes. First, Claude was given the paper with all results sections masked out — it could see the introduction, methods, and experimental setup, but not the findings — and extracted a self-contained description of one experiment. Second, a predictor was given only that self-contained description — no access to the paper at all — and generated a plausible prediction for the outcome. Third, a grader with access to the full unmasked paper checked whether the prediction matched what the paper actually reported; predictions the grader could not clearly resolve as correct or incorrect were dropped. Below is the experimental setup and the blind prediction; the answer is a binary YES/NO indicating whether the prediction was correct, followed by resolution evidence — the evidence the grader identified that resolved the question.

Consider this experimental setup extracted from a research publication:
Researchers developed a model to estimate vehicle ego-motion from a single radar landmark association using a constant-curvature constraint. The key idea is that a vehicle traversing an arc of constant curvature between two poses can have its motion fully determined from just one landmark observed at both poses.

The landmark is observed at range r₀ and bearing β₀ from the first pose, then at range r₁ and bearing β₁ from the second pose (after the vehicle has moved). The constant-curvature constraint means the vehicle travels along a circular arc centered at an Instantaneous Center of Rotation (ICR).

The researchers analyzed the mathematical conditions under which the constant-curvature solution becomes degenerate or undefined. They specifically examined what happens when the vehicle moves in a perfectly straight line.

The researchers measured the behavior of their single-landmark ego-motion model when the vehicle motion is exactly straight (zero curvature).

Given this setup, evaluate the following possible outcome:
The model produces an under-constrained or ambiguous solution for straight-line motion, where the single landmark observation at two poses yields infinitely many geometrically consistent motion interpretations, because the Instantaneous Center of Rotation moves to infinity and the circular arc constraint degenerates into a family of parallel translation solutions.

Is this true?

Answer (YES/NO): NO